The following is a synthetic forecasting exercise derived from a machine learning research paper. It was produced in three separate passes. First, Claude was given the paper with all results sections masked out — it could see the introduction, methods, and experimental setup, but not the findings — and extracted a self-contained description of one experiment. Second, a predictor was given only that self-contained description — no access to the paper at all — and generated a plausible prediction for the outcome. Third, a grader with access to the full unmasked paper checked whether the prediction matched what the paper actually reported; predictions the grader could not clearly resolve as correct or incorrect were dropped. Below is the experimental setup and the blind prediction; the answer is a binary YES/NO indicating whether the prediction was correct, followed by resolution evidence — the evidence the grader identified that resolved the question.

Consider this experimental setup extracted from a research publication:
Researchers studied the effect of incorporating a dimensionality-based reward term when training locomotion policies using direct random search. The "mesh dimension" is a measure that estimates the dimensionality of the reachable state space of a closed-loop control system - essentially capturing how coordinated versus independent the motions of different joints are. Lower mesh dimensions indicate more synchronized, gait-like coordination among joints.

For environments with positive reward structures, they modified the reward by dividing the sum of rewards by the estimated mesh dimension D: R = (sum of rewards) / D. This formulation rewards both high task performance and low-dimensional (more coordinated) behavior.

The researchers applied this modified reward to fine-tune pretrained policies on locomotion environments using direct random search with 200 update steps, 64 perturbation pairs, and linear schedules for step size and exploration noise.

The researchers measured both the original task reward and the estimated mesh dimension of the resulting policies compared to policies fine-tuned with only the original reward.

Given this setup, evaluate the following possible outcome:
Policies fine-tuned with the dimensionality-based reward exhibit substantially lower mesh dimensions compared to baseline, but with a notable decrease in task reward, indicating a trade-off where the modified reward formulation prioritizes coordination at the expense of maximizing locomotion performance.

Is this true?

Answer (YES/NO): NO